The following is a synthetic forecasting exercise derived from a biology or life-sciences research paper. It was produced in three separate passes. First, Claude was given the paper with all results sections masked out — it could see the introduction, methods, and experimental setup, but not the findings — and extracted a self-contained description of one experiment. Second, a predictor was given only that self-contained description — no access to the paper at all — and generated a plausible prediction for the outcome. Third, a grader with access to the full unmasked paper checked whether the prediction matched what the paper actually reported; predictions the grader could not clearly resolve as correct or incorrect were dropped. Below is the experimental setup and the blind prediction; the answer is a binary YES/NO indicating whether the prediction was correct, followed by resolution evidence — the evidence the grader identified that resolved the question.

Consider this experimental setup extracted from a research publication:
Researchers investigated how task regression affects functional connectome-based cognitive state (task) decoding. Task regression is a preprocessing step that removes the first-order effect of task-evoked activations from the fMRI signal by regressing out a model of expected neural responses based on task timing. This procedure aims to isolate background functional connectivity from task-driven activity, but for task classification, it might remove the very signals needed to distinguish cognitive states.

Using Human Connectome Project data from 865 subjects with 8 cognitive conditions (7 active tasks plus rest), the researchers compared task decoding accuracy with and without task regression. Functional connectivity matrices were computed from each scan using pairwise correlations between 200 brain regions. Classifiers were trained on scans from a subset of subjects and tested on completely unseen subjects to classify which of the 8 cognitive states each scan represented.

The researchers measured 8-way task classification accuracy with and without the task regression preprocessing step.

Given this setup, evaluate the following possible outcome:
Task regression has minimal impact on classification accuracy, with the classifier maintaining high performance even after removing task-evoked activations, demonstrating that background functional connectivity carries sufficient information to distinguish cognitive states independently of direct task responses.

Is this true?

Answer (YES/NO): NO